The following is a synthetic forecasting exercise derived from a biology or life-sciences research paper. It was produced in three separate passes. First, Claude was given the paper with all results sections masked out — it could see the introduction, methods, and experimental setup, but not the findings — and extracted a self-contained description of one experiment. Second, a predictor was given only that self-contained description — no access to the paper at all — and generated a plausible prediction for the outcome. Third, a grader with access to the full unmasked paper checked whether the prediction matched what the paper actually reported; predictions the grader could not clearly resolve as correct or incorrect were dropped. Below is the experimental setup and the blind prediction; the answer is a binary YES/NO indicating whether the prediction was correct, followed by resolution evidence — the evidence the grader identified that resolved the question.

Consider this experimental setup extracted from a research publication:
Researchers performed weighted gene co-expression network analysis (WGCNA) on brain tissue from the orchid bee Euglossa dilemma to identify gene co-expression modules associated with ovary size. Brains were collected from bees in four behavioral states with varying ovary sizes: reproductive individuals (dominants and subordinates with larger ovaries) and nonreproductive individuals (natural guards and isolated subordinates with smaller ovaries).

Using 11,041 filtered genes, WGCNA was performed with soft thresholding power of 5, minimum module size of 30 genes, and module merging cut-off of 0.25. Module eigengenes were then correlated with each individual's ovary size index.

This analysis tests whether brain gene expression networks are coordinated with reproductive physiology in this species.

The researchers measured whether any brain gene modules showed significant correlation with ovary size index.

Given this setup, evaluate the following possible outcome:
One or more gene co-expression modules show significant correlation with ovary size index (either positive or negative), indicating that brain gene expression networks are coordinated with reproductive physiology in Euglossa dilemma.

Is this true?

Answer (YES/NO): YES